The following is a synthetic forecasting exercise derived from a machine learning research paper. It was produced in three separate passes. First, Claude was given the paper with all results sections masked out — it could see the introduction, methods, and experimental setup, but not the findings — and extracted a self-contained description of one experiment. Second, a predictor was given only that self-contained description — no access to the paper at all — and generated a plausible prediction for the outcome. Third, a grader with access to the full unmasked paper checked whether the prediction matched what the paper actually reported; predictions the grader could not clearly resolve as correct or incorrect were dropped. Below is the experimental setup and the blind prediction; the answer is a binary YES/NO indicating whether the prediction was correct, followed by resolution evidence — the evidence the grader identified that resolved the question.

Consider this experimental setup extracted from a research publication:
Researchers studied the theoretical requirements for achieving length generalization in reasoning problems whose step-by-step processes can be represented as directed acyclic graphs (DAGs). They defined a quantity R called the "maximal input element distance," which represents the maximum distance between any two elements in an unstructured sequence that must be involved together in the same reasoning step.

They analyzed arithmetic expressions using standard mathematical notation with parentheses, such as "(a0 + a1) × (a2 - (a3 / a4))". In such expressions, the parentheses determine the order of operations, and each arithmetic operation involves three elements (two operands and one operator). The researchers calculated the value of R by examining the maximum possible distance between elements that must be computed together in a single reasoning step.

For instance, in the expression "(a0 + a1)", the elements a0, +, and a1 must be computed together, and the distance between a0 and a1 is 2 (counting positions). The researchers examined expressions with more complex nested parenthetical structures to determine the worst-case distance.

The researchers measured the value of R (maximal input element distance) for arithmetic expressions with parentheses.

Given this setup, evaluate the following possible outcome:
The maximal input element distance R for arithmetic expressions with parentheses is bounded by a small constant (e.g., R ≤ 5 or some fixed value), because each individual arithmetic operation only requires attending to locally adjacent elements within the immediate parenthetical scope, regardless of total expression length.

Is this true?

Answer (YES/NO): YES